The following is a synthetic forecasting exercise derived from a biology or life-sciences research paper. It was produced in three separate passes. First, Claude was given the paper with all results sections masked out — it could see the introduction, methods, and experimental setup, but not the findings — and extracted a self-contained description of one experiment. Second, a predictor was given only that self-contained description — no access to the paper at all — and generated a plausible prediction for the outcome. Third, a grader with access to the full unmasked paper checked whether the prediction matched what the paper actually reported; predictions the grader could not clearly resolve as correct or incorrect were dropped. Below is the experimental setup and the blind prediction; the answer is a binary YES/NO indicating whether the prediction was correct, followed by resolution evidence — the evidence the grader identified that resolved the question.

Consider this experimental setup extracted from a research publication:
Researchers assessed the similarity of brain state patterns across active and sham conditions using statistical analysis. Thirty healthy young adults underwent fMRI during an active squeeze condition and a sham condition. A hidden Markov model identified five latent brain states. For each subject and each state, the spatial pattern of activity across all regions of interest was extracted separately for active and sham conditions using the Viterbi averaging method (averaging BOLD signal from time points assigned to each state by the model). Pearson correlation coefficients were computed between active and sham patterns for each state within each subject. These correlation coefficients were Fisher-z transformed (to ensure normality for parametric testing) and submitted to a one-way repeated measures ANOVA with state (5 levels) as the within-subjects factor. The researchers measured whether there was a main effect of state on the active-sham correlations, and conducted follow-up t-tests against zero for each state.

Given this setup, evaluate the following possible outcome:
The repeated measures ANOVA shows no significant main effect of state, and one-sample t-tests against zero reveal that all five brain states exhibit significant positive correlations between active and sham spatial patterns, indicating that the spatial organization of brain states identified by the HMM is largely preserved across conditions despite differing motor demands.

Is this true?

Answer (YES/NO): NO